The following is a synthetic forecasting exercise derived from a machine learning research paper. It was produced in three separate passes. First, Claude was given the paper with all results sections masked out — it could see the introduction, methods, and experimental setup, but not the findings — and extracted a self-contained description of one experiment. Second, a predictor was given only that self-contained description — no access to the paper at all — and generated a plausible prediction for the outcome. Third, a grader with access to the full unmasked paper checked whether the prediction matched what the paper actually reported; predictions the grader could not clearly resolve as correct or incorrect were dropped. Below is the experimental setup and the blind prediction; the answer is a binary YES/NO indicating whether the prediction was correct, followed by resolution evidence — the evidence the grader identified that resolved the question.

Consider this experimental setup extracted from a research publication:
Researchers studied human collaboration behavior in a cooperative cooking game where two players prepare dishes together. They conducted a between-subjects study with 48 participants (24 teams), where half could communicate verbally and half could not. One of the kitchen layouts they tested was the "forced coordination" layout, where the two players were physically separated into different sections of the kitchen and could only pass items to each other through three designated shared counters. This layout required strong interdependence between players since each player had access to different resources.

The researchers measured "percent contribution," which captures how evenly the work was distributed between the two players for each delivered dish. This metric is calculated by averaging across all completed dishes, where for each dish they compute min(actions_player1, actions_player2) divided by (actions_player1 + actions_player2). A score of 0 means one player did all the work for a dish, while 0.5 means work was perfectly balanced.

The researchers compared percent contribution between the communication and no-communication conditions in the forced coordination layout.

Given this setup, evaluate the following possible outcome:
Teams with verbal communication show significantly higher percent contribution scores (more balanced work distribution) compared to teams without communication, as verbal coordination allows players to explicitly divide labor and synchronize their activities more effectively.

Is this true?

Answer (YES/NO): NO